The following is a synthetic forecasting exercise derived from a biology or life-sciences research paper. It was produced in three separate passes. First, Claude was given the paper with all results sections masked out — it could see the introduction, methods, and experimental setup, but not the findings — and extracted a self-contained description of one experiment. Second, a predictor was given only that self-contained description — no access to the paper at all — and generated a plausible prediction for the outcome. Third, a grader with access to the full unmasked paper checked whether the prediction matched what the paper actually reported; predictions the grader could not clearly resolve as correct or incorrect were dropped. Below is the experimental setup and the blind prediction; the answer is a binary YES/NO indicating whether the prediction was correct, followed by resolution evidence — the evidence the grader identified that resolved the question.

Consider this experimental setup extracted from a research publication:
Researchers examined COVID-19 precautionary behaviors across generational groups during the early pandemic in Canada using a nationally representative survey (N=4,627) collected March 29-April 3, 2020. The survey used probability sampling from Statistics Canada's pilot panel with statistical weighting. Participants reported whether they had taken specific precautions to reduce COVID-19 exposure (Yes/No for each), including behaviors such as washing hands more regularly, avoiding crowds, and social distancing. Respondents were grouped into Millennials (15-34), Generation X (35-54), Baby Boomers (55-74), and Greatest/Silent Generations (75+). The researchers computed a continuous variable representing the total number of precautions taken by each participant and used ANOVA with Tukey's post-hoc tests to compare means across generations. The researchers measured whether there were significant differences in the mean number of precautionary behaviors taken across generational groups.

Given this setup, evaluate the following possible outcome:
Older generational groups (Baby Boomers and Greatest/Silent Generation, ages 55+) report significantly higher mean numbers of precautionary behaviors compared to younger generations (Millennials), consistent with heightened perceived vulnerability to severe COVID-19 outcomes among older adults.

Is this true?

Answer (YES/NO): NO